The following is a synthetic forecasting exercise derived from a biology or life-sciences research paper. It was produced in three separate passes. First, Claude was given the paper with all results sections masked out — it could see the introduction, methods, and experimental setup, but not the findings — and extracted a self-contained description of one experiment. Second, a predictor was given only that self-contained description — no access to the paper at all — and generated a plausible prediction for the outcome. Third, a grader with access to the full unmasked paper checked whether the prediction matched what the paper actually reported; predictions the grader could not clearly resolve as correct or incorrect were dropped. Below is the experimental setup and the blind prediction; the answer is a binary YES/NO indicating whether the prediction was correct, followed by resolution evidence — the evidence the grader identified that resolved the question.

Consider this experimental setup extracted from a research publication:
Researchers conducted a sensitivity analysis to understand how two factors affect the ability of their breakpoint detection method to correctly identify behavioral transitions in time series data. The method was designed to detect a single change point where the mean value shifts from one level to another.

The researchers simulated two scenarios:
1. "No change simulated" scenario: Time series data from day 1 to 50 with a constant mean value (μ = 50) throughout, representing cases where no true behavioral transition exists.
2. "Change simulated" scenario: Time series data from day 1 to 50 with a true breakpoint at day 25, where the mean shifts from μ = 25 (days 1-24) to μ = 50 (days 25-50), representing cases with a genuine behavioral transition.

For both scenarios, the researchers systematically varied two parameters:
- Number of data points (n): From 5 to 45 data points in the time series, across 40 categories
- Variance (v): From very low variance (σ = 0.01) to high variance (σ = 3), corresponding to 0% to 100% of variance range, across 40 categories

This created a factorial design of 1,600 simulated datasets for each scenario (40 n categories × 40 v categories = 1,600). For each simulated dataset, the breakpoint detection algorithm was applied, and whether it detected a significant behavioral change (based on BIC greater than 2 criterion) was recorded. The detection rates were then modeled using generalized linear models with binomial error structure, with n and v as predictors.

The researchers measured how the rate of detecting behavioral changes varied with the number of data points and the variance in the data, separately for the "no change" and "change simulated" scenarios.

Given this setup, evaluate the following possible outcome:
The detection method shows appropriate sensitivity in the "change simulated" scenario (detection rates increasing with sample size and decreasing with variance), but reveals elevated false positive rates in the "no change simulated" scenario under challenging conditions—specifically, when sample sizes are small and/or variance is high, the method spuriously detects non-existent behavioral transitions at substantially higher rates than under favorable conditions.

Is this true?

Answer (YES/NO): YES